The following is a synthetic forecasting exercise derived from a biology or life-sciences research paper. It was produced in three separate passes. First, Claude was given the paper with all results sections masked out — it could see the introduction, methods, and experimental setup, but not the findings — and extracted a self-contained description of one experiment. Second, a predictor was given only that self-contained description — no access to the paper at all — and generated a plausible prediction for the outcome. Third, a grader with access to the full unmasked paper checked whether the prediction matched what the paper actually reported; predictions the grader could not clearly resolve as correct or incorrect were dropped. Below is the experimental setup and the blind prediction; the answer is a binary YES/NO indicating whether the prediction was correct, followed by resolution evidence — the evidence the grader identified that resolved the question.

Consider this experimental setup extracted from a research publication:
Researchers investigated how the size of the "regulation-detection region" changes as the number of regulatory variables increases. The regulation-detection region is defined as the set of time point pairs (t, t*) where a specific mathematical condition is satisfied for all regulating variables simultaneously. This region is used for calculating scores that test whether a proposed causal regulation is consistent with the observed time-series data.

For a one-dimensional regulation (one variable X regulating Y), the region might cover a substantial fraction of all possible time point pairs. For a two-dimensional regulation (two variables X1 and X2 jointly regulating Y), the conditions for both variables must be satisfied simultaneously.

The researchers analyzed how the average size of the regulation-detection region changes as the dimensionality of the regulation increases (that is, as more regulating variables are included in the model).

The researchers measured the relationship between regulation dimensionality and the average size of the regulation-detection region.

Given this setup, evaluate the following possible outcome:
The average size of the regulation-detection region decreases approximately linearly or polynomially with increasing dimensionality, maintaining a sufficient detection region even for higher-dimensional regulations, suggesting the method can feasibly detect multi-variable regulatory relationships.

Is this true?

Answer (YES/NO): NO